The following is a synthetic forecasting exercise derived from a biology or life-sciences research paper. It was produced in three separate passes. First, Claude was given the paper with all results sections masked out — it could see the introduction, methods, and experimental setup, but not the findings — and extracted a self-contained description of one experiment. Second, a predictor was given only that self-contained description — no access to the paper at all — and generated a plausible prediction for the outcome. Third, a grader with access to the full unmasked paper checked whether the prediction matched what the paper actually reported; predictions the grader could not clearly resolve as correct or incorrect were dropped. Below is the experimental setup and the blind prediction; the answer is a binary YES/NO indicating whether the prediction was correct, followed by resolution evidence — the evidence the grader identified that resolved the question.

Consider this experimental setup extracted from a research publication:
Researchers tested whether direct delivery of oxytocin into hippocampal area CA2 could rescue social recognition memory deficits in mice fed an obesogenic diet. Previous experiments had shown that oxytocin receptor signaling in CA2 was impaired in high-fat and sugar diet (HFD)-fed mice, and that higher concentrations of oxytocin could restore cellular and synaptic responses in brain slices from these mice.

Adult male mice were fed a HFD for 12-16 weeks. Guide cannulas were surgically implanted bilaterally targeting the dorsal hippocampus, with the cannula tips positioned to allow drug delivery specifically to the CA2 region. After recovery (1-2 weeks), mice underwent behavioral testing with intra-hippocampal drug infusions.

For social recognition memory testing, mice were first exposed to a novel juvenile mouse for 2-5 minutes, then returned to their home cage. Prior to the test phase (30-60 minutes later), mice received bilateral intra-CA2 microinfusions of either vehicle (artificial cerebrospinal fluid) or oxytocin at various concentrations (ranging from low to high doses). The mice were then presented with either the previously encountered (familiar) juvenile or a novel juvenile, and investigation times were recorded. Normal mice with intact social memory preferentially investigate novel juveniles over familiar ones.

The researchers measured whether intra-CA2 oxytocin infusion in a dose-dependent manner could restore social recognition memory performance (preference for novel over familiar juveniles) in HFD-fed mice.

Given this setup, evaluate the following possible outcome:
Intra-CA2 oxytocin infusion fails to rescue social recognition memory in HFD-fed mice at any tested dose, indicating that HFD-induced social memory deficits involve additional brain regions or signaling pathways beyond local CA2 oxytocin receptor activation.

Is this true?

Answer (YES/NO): NO